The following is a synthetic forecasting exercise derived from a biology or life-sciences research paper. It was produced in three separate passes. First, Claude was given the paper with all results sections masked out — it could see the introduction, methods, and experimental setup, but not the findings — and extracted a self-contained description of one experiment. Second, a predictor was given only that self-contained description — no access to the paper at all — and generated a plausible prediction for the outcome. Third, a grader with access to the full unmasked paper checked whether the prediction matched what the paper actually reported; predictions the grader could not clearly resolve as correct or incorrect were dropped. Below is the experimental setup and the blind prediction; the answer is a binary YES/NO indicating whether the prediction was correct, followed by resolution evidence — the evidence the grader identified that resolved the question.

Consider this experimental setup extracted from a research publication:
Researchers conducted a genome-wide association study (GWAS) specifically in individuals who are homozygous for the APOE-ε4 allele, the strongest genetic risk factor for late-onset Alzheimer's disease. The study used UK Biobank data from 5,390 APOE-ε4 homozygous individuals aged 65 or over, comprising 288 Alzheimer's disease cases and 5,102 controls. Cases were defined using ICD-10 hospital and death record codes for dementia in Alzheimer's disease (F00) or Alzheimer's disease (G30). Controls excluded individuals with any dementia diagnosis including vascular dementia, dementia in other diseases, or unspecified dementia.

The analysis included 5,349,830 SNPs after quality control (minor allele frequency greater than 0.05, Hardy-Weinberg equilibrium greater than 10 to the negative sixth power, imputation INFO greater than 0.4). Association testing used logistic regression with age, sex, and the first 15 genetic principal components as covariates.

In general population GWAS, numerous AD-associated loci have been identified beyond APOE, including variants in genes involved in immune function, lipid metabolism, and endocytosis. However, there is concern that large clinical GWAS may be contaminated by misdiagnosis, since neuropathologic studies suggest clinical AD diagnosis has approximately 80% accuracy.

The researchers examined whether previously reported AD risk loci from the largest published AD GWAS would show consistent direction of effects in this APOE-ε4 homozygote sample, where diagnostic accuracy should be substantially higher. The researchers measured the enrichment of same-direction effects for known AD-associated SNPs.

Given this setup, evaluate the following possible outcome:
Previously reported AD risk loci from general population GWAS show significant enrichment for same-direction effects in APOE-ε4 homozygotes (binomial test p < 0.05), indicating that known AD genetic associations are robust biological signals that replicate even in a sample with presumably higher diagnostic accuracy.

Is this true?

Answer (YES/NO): YES